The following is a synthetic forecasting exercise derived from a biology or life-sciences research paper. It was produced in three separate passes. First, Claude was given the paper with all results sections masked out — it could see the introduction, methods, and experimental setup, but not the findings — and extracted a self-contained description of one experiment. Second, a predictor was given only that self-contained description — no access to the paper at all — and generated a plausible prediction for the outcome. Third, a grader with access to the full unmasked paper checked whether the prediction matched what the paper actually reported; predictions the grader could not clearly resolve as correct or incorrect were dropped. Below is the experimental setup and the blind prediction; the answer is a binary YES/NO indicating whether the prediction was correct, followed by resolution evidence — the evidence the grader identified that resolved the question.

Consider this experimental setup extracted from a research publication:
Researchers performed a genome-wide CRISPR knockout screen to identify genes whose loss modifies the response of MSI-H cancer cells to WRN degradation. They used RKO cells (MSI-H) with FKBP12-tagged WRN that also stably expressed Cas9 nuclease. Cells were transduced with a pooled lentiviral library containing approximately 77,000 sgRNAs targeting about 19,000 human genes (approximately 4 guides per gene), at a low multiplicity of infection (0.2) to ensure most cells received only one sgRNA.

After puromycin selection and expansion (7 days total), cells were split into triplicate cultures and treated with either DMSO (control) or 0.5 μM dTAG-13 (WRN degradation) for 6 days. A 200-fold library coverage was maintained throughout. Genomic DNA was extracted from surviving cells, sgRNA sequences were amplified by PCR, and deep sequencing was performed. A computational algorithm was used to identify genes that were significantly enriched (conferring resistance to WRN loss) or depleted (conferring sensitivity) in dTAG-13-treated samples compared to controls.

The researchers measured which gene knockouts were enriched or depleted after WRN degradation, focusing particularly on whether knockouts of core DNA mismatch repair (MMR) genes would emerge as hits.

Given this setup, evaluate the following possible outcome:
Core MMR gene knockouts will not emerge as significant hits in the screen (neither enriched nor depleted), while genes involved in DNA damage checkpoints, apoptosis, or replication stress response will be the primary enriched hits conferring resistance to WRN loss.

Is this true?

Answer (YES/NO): NO